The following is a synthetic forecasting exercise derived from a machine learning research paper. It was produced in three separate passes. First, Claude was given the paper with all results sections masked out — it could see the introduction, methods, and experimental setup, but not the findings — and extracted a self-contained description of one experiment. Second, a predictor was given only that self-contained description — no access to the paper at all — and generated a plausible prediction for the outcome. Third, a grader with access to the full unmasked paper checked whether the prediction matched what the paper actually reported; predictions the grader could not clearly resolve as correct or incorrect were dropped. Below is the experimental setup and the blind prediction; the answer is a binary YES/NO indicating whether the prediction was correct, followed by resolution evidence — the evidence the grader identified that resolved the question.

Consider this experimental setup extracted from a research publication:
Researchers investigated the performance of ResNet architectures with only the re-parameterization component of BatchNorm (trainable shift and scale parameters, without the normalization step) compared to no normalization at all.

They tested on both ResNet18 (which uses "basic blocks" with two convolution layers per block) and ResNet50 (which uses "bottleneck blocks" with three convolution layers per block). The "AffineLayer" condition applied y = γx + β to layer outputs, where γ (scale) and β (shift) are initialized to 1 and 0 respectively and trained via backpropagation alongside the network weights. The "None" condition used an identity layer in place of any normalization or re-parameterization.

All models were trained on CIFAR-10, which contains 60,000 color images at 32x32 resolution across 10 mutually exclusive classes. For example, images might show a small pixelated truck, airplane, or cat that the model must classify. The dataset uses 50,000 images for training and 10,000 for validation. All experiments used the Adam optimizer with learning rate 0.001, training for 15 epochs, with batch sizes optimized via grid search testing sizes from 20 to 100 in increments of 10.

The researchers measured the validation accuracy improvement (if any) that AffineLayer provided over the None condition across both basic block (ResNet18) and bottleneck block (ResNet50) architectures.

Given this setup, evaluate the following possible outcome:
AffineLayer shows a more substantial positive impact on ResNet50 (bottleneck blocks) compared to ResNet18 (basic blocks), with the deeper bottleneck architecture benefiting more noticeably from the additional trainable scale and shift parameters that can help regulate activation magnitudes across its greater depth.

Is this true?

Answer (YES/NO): YES